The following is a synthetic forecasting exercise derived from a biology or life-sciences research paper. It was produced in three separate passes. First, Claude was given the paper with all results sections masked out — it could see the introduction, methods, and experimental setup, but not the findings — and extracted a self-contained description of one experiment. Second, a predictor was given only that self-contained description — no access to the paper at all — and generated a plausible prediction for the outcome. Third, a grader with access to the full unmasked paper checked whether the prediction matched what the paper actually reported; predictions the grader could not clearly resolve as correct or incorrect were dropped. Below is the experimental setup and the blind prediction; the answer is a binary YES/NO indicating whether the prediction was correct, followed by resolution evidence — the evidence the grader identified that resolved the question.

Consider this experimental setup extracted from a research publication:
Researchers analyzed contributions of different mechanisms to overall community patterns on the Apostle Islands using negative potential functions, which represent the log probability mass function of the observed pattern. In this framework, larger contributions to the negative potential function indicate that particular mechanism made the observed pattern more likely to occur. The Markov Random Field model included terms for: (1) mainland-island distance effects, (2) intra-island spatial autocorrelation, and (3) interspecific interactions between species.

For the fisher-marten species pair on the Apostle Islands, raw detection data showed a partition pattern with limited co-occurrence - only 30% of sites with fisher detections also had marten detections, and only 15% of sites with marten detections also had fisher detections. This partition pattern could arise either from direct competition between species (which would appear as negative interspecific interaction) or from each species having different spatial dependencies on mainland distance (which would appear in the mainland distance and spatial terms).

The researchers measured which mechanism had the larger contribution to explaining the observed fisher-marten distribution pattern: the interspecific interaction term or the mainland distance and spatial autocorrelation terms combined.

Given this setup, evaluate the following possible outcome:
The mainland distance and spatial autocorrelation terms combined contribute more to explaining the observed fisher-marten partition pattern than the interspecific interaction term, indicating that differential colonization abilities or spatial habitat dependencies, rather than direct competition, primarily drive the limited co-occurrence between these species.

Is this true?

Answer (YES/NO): YES